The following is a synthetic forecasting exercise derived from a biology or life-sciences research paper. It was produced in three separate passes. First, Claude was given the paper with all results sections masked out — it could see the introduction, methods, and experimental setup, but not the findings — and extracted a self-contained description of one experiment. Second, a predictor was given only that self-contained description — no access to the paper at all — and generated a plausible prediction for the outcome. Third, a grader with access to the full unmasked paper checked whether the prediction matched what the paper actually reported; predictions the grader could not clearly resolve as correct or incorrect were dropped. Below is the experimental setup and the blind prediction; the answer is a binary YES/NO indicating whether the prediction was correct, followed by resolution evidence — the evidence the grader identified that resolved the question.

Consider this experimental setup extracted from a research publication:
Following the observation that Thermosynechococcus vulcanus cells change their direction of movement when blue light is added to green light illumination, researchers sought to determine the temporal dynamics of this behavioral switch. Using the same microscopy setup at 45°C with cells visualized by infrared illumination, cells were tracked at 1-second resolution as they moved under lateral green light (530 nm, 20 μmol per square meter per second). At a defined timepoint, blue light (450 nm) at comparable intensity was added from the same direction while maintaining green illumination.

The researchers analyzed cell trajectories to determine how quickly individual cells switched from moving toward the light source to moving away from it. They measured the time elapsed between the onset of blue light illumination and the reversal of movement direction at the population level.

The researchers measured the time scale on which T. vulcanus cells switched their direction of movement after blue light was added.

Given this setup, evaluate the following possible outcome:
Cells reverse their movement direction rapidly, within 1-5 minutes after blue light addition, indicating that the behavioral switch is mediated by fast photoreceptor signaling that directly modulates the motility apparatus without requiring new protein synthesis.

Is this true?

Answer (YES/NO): YES